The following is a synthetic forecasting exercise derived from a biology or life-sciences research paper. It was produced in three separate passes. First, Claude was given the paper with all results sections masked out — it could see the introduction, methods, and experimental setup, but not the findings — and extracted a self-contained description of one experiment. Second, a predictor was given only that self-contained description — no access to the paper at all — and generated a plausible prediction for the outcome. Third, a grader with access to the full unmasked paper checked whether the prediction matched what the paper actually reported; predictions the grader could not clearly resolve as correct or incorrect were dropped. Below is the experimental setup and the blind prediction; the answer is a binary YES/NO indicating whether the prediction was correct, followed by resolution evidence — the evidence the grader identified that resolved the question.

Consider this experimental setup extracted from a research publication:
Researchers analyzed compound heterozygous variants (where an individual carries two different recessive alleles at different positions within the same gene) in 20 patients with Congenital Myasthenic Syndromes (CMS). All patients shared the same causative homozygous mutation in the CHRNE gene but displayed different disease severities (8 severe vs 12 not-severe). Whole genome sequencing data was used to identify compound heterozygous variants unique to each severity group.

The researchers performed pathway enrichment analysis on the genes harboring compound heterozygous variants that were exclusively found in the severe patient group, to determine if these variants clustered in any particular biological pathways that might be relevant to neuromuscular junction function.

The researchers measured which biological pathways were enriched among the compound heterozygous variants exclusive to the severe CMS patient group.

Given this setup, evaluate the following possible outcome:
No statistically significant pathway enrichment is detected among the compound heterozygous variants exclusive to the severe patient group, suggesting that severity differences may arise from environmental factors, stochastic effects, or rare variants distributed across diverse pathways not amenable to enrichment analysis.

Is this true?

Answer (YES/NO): NO